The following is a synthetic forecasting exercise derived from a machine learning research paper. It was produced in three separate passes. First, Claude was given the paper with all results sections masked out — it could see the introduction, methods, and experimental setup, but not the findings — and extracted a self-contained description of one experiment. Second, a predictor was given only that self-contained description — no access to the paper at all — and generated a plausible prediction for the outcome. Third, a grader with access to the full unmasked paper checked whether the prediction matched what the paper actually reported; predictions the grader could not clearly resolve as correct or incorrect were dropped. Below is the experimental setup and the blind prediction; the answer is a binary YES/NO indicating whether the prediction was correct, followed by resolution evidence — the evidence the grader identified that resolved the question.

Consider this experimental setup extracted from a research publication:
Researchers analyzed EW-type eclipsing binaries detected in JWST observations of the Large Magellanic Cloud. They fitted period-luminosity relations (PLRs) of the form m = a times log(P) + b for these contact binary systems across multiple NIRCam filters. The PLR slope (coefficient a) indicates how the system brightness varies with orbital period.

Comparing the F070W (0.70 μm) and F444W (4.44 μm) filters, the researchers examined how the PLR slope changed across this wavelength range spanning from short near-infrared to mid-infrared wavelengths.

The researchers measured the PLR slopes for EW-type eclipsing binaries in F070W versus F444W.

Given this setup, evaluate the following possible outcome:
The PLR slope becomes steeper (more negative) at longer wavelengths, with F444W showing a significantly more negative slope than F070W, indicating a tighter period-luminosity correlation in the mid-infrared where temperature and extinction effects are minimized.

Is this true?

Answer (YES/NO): NO